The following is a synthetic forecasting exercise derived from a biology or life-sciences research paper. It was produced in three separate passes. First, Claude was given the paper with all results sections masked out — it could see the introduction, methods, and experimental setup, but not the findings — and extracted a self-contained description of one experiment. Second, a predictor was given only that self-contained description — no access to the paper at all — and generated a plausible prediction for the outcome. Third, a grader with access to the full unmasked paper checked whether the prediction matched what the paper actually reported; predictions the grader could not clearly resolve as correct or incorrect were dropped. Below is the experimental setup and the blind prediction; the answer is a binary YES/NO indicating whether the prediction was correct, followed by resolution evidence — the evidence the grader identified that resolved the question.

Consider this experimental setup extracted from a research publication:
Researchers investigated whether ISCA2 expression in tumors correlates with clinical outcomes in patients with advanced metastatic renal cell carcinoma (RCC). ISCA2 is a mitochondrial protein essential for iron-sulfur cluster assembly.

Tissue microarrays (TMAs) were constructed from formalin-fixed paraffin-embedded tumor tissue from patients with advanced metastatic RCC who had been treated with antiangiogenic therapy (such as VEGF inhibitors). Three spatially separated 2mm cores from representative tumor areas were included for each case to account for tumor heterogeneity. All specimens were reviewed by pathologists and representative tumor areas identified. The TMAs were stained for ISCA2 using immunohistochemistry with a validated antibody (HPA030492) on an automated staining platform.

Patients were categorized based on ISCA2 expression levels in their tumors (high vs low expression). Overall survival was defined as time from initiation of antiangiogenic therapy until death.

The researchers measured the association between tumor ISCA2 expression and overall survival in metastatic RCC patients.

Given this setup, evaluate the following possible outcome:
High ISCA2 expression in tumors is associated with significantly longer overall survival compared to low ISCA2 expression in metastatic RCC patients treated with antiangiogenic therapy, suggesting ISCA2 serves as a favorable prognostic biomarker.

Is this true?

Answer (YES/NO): YES